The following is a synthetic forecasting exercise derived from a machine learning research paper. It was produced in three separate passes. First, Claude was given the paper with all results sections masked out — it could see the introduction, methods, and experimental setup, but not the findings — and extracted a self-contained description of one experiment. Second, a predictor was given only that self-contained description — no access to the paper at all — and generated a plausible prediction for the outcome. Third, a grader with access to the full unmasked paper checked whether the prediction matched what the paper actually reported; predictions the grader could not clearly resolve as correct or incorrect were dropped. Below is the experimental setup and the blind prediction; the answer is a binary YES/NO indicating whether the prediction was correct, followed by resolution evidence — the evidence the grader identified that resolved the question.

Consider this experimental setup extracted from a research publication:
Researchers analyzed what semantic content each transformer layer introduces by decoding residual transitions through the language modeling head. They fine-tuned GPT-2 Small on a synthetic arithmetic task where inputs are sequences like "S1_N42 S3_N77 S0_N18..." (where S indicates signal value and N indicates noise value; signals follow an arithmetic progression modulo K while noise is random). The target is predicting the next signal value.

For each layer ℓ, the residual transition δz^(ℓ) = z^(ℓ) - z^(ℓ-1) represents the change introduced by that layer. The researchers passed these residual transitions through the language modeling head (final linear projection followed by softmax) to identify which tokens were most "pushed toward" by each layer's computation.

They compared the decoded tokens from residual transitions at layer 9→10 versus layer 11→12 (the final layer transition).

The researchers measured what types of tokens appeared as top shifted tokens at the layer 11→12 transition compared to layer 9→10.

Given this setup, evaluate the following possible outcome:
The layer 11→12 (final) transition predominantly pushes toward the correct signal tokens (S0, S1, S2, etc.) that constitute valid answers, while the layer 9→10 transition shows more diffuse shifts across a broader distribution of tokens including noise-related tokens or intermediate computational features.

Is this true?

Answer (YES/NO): NO